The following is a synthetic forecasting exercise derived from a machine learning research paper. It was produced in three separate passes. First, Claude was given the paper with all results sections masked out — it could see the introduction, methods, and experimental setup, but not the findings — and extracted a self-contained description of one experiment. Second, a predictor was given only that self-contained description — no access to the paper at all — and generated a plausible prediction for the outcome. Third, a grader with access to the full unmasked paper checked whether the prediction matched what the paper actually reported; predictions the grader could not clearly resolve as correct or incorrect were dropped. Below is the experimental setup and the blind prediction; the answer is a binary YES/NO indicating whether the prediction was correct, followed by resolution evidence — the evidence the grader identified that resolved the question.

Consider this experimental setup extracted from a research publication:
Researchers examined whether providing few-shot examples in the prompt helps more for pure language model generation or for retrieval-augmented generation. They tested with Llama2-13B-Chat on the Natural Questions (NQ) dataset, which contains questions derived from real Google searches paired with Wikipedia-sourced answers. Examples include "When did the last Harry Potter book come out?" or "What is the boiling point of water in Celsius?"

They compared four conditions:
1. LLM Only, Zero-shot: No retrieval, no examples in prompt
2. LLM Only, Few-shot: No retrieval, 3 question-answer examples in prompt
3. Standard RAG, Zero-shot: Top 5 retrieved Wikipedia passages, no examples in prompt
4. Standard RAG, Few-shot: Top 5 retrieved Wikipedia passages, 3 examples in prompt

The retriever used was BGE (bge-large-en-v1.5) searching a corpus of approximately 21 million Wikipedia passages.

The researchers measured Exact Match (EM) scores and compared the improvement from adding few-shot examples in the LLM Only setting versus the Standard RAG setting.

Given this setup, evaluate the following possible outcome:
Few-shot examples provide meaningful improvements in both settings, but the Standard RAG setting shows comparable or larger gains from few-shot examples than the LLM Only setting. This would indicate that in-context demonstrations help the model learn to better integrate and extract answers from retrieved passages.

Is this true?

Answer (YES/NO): YES